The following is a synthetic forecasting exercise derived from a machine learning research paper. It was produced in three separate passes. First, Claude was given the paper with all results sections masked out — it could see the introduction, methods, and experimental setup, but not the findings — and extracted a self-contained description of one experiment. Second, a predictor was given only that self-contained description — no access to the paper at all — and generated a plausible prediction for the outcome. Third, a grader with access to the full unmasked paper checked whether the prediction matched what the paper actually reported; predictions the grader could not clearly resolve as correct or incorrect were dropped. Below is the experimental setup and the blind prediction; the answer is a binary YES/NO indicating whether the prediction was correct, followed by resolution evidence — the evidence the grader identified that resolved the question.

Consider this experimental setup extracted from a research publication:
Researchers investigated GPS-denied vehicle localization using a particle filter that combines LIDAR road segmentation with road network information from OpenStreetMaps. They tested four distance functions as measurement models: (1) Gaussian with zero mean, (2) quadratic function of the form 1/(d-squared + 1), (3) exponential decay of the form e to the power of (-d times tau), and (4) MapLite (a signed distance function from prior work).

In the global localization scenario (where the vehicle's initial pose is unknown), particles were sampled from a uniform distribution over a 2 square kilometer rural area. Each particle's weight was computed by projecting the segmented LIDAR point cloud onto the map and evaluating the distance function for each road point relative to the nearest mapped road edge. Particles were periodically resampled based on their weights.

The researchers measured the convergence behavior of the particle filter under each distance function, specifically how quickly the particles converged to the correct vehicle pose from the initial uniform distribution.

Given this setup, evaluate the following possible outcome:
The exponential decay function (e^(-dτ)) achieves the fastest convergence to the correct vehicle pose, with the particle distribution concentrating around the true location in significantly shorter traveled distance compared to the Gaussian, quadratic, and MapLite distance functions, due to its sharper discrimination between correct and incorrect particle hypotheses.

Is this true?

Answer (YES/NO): NO